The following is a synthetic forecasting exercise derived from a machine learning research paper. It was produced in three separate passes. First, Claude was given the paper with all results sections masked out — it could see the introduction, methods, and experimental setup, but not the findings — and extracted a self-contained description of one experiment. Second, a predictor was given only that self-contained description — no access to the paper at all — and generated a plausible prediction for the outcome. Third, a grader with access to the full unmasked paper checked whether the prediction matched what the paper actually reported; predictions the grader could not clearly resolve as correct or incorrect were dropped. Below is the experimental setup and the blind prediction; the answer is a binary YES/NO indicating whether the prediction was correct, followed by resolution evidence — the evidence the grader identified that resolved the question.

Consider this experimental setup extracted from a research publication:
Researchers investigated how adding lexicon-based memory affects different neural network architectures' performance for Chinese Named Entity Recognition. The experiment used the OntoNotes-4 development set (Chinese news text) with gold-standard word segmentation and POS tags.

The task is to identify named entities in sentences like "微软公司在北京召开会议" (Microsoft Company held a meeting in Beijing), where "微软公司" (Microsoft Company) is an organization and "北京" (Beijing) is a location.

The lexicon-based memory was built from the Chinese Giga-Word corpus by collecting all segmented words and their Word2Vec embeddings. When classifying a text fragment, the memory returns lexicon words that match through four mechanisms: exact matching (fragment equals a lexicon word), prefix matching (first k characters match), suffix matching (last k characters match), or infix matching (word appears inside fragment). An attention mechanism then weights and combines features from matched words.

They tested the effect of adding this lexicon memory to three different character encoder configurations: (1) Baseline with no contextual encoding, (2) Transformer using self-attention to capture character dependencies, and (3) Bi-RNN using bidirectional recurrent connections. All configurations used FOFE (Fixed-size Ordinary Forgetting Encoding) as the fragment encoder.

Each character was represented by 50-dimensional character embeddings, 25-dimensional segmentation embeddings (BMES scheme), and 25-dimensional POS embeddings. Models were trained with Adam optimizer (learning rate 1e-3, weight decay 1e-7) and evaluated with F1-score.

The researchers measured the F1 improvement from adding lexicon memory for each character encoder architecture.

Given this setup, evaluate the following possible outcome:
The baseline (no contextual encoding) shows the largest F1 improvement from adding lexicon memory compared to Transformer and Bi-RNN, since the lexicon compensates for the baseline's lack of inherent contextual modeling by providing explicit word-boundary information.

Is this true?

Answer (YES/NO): NO